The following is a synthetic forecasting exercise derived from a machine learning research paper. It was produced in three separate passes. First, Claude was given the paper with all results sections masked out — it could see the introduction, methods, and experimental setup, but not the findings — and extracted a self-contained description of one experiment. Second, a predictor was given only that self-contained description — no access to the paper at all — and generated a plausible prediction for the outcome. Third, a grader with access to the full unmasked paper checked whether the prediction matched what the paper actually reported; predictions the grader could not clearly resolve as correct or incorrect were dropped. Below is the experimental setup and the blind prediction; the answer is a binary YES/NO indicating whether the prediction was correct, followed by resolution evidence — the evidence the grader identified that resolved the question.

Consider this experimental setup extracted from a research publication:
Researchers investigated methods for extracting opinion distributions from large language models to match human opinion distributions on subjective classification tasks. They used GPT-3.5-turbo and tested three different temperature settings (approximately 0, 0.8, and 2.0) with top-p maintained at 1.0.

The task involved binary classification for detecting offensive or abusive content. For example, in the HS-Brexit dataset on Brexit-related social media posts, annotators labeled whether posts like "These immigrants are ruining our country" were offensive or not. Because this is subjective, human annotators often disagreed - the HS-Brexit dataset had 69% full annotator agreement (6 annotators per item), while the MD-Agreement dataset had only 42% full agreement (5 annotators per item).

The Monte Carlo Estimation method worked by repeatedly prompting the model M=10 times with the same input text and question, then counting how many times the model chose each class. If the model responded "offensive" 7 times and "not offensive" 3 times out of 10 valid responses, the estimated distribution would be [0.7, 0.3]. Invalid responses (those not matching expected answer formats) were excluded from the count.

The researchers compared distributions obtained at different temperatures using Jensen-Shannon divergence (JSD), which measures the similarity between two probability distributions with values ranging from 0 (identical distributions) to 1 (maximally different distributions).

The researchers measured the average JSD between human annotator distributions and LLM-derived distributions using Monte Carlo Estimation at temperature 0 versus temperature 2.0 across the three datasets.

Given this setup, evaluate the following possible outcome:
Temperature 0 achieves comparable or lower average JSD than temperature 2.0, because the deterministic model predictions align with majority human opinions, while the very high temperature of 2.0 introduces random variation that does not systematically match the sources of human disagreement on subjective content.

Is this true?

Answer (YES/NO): NO